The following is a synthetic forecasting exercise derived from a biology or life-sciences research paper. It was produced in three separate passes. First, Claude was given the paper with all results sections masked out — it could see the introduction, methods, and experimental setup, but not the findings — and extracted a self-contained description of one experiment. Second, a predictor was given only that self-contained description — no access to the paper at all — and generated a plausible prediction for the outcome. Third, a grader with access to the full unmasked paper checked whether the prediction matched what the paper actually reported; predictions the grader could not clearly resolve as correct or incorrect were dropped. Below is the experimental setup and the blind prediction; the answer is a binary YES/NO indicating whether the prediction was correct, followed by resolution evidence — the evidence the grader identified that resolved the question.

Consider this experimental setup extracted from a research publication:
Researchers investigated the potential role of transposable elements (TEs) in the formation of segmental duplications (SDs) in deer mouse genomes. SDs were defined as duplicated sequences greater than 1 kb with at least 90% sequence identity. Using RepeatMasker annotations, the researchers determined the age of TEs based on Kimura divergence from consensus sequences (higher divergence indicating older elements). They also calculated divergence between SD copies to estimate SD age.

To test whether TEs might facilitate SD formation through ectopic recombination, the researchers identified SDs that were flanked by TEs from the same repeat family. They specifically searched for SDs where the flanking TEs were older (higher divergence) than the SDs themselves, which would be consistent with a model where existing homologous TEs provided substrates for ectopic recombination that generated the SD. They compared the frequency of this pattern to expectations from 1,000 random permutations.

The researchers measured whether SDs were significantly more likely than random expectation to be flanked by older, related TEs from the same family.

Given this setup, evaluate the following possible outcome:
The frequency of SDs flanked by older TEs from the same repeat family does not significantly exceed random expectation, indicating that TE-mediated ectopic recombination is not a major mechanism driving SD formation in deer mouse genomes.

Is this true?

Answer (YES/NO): NO